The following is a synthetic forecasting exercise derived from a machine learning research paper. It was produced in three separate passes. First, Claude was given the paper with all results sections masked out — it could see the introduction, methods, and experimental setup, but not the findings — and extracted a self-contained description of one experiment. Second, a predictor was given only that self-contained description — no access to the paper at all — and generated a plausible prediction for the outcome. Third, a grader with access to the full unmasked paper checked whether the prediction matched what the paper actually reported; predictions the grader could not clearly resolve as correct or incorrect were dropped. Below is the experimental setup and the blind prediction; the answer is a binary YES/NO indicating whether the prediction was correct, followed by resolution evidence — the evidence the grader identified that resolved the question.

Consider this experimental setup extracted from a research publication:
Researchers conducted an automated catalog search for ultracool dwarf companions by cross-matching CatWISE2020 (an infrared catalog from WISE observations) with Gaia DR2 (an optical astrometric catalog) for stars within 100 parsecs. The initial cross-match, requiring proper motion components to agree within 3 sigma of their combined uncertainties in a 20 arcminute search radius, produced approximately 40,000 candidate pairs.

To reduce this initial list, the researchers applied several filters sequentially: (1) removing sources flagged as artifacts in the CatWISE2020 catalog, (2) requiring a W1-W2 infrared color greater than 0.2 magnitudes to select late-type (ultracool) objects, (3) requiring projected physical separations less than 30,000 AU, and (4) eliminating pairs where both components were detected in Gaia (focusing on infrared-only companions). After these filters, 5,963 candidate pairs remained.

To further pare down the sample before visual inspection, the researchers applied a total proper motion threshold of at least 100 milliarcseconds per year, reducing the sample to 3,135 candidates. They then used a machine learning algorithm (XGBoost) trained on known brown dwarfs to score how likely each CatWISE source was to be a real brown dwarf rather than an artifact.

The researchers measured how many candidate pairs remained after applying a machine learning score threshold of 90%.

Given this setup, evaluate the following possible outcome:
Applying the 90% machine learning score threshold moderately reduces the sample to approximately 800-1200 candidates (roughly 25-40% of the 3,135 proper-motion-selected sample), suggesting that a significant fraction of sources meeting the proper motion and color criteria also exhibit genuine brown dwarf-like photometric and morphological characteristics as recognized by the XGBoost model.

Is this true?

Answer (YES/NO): NO